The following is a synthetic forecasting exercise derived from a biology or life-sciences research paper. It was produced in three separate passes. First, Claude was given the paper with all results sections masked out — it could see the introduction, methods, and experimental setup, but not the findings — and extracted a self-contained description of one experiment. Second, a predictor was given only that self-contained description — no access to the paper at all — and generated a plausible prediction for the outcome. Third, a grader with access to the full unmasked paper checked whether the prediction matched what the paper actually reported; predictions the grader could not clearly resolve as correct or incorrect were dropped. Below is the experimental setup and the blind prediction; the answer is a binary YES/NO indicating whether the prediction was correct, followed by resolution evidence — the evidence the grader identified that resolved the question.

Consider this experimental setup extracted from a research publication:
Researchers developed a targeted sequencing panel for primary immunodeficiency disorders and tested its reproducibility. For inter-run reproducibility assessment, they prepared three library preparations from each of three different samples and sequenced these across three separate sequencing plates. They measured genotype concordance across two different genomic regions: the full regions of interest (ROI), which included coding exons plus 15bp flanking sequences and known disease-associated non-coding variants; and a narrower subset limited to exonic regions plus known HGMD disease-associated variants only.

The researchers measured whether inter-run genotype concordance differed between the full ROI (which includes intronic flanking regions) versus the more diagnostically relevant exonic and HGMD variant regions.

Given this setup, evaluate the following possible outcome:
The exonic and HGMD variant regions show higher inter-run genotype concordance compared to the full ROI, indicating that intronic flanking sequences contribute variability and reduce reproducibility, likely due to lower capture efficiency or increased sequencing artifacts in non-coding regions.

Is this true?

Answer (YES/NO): YES